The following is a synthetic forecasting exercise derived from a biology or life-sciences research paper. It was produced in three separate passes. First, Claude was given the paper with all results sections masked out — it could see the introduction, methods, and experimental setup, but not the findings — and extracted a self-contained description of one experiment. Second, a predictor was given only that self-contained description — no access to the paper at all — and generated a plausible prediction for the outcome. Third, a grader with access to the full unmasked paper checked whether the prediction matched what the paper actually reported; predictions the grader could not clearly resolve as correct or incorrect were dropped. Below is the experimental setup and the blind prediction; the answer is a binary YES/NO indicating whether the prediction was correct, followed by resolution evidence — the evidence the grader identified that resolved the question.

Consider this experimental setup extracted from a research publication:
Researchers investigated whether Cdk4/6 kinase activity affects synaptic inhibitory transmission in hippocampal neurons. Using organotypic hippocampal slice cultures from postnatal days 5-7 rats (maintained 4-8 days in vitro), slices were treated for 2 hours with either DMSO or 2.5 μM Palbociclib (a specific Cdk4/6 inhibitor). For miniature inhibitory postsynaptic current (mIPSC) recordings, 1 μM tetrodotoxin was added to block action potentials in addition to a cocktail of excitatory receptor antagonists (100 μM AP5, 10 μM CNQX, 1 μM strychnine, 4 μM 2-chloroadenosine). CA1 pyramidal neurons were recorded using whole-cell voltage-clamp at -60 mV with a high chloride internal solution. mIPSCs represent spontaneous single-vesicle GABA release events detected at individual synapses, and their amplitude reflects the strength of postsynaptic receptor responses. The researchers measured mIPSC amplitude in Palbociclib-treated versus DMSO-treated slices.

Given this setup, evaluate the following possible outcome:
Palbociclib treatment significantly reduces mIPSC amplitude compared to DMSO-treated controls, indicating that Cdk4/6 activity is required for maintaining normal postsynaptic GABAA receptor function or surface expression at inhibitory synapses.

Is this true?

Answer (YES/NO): YES